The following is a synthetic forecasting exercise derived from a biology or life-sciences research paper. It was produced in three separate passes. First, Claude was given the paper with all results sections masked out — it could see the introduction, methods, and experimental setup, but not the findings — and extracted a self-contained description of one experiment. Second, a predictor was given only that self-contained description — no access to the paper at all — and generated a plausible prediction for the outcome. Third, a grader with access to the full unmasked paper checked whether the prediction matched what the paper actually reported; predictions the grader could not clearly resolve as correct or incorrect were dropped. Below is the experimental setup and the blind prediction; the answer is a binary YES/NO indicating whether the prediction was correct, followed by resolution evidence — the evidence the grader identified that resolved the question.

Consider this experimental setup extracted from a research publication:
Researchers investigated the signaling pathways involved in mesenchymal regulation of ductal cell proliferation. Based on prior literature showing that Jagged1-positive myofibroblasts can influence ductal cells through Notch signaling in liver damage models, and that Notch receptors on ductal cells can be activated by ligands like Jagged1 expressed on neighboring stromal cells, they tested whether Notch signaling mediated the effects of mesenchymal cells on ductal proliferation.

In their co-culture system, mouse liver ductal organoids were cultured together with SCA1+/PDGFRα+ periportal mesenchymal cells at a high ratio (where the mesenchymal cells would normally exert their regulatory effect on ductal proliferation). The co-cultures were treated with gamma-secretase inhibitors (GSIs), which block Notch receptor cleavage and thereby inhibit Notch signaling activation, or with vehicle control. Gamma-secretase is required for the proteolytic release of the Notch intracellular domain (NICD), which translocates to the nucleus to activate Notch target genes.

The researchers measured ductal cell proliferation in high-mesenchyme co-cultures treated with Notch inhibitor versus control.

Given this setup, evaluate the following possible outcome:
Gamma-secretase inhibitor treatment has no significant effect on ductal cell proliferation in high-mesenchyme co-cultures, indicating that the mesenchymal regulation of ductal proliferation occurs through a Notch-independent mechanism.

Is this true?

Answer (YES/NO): NO